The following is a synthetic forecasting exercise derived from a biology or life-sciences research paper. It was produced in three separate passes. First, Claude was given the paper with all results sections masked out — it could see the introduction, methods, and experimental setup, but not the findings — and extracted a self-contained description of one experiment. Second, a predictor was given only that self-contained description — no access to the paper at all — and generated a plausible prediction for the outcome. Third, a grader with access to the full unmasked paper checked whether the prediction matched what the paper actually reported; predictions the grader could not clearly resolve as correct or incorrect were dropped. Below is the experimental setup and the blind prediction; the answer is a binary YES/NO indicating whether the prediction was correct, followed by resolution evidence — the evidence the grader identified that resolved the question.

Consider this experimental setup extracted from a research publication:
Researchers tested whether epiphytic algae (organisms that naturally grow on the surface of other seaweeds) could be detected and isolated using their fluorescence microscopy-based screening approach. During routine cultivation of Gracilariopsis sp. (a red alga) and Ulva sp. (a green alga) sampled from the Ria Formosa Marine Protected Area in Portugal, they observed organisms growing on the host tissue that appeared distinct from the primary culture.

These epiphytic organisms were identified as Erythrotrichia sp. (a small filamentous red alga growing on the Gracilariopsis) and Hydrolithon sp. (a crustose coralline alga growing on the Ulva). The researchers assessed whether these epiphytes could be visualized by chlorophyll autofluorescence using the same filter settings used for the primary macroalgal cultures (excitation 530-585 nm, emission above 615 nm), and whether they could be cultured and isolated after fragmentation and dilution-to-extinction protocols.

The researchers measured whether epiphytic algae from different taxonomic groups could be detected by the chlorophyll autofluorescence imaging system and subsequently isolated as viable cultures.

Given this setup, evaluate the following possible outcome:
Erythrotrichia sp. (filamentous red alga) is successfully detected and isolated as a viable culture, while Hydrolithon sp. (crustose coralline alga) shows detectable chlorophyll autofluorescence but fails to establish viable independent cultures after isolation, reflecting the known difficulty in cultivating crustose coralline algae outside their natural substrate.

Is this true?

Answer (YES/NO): NO